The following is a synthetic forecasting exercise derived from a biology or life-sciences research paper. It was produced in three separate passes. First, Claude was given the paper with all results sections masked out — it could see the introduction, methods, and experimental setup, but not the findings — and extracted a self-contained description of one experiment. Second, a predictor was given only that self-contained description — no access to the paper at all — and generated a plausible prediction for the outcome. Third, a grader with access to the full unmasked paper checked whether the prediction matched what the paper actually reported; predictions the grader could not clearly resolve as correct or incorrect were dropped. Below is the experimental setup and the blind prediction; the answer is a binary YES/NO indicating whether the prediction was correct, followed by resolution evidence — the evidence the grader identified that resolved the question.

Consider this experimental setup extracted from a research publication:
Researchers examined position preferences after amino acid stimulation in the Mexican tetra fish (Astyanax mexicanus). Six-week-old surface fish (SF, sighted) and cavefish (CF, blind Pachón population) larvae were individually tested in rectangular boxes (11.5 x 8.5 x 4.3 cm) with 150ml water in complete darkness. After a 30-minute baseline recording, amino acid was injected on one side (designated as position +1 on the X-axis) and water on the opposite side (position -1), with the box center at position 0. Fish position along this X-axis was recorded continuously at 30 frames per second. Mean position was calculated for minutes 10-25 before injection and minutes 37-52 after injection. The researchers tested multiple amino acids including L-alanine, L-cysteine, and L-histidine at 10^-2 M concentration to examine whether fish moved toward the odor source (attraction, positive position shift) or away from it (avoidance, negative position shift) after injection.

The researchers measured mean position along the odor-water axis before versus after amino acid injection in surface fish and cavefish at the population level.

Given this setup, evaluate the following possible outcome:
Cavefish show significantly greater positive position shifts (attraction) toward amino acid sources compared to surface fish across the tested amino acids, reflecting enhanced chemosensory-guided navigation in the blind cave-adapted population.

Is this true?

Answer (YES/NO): YES